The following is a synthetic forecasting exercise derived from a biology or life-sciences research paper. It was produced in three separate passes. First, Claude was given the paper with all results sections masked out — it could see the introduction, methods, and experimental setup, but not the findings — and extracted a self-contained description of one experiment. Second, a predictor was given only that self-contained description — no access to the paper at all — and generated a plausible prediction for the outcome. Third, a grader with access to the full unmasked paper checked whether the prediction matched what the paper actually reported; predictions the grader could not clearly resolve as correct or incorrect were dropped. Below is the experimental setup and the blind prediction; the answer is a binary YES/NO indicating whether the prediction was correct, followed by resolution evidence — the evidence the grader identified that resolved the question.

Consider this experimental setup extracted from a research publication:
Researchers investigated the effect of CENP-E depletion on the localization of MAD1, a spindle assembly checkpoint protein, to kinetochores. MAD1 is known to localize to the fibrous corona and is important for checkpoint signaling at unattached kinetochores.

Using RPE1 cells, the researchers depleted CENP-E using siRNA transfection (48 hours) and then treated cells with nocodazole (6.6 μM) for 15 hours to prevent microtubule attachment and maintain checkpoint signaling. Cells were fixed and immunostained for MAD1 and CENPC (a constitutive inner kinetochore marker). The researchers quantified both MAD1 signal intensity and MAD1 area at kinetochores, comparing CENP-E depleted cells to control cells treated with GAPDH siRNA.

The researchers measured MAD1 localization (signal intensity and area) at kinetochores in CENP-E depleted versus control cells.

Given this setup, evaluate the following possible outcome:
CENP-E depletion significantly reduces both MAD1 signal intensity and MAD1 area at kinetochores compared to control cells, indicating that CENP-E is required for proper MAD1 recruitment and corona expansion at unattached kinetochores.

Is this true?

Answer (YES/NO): YES